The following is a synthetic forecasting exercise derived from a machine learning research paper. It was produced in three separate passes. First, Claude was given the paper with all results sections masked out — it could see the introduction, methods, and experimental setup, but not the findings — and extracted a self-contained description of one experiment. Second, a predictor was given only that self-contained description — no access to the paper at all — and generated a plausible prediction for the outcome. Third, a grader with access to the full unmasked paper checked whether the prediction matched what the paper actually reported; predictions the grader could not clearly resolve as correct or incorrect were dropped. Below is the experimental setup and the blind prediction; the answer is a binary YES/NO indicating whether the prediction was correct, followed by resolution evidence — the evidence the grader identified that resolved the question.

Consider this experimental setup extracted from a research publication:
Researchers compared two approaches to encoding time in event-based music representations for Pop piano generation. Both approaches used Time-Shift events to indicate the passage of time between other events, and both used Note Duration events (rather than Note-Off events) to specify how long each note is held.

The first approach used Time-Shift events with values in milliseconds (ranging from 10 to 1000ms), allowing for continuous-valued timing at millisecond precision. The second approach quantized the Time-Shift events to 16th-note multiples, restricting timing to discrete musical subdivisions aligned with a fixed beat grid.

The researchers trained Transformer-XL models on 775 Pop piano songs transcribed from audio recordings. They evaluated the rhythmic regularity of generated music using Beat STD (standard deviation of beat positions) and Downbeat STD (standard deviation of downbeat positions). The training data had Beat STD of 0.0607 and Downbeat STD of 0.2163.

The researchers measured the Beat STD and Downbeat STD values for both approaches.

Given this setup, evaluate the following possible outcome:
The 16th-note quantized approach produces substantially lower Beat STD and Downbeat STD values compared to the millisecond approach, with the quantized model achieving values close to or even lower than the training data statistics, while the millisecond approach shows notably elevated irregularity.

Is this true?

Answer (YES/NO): NO